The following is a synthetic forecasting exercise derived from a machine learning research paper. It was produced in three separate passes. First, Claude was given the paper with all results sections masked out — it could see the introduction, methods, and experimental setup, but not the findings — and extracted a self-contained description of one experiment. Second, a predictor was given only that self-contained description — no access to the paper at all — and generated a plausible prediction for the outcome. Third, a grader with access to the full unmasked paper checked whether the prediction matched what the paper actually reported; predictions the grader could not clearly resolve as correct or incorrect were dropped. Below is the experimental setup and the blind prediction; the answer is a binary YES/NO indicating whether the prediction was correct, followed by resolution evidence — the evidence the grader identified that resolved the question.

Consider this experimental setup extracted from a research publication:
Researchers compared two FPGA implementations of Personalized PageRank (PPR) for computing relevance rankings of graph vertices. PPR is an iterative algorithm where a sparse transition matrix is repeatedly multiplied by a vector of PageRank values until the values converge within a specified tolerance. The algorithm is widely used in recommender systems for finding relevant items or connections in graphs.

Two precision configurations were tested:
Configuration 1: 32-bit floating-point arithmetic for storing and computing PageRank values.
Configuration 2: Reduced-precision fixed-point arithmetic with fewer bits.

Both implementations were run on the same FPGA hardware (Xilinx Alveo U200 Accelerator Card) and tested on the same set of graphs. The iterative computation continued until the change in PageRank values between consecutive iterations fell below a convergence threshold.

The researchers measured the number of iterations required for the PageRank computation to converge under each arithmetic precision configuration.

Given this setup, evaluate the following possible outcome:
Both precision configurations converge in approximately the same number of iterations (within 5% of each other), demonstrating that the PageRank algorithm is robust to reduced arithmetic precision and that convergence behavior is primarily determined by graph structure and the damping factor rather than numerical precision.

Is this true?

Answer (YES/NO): NO